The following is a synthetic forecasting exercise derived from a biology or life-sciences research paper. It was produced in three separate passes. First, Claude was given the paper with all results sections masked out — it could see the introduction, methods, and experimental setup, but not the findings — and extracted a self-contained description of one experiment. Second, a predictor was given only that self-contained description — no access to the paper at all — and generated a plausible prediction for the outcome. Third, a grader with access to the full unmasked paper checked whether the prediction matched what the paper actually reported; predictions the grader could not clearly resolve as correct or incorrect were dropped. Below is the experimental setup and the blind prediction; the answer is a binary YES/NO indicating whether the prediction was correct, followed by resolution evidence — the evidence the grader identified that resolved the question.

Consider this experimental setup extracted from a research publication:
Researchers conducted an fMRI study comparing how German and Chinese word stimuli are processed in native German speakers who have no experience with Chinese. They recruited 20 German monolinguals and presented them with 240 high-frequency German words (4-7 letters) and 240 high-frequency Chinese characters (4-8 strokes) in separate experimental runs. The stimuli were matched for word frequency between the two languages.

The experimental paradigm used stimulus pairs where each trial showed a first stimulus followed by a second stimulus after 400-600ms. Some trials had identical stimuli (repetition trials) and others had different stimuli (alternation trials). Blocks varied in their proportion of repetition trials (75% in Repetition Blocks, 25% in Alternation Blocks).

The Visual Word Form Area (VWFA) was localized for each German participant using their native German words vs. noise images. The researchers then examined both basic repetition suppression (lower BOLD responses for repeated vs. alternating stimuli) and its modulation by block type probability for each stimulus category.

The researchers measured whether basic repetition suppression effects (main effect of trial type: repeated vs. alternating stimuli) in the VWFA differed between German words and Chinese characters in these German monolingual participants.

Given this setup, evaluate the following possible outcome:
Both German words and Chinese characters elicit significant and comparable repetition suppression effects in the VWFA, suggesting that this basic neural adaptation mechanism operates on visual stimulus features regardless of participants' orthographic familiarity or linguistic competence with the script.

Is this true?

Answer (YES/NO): NO